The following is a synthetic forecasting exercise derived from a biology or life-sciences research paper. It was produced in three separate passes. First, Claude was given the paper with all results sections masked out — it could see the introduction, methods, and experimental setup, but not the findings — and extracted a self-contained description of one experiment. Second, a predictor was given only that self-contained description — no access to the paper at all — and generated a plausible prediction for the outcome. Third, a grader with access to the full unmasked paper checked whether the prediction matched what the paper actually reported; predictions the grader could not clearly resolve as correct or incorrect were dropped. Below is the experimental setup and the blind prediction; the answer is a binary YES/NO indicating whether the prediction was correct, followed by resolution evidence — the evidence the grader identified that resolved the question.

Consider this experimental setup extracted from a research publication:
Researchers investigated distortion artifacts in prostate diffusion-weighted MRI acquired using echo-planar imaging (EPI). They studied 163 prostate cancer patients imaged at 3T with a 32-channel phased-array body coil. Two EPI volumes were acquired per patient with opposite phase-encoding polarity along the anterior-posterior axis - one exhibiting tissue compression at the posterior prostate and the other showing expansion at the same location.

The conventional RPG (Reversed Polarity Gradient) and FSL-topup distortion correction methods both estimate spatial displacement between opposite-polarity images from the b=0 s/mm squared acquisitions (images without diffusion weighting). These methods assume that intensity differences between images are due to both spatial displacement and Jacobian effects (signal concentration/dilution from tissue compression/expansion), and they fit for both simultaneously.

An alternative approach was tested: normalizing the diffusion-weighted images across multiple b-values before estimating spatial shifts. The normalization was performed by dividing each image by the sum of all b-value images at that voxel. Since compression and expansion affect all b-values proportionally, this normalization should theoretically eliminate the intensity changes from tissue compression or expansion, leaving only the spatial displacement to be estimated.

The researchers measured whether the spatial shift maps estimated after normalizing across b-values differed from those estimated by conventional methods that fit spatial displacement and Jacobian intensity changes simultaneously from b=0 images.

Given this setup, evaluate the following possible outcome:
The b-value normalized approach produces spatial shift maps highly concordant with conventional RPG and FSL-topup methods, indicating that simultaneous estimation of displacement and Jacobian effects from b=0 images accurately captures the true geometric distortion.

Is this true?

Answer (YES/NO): NO